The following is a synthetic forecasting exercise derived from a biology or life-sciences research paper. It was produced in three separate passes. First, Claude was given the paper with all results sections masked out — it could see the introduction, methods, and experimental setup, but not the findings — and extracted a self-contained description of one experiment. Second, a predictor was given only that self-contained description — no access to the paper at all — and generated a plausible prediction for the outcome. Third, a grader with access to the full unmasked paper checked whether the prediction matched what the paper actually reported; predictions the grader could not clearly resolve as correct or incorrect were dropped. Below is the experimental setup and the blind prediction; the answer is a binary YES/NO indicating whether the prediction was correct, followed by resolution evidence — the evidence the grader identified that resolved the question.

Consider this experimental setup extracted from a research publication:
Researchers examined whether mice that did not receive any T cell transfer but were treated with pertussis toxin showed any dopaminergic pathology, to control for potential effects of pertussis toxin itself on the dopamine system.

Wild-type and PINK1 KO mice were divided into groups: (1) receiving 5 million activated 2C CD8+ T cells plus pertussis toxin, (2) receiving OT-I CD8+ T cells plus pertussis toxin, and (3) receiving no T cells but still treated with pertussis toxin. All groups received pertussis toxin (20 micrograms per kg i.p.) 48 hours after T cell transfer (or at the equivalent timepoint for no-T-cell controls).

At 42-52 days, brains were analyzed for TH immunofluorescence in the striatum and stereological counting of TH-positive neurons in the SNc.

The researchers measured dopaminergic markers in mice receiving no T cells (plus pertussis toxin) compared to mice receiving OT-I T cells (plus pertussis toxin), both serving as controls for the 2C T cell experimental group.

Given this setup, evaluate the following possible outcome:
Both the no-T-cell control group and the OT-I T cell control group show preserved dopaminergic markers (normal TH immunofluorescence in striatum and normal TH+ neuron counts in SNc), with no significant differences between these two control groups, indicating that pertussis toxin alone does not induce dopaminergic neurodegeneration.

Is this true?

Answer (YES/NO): YES